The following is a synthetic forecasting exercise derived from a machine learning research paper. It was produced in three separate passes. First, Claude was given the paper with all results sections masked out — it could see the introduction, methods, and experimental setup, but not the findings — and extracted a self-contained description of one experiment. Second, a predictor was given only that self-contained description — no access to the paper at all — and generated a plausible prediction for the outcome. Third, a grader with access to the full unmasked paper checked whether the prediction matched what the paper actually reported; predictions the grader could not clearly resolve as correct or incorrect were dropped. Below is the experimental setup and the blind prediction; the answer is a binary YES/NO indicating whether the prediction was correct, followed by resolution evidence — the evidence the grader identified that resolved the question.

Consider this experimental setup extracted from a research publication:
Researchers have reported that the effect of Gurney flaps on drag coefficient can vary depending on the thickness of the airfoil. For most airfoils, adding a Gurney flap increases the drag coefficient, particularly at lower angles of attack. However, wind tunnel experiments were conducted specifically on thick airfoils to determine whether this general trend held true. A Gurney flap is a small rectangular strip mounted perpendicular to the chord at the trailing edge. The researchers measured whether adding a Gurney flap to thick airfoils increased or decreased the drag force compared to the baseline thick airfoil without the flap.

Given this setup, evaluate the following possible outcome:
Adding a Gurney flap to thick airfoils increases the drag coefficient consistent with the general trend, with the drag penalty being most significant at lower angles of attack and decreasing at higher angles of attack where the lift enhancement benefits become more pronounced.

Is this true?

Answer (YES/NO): NO